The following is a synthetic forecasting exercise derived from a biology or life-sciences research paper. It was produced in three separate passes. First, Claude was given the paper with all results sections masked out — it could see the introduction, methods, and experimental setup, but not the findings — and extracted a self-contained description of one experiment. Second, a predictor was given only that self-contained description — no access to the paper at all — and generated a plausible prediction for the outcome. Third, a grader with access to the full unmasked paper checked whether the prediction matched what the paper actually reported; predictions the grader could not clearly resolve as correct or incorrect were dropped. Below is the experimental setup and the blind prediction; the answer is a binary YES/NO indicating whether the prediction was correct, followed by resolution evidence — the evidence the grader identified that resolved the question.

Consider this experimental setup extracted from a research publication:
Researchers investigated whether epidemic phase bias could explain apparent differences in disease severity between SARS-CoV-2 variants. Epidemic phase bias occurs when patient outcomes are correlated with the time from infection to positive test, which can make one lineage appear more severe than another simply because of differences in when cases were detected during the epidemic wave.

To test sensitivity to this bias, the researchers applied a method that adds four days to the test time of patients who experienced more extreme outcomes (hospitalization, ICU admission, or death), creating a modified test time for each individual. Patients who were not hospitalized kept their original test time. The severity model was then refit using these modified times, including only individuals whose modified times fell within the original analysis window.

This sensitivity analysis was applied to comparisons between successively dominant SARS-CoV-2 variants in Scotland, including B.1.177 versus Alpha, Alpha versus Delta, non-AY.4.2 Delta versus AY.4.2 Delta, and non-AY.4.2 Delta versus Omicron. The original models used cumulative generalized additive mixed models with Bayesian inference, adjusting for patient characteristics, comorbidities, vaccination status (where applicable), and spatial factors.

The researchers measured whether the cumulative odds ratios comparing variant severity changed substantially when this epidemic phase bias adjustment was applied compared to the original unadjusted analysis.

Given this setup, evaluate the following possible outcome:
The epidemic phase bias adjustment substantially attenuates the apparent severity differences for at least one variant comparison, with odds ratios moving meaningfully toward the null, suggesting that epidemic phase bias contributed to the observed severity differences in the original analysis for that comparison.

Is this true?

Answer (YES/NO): YES